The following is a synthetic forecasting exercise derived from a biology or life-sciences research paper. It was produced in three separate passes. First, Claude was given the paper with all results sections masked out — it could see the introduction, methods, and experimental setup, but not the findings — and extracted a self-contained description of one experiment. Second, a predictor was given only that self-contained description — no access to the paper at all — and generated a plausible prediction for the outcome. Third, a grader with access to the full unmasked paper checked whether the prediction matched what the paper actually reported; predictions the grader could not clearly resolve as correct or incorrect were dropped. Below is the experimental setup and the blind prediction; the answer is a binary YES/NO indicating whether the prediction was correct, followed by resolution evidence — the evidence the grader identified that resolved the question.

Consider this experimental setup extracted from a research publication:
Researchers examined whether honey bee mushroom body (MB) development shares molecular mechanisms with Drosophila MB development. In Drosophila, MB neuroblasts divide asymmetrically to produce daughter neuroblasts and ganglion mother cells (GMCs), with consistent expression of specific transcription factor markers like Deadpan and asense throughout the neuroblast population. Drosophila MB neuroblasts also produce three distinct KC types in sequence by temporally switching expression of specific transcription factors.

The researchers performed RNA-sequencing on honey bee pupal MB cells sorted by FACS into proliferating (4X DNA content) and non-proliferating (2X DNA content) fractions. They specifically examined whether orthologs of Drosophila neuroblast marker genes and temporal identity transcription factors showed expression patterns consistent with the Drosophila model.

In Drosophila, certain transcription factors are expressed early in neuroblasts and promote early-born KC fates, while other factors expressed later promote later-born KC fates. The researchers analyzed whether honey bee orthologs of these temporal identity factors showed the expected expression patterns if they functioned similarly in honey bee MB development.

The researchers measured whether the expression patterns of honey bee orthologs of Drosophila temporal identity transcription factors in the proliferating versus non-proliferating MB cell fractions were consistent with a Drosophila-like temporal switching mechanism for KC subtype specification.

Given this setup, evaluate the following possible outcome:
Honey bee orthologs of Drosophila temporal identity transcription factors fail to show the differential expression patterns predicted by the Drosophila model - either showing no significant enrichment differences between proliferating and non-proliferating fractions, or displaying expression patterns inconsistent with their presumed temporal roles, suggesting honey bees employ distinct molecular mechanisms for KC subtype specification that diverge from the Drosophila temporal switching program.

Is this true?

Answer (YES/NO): YES